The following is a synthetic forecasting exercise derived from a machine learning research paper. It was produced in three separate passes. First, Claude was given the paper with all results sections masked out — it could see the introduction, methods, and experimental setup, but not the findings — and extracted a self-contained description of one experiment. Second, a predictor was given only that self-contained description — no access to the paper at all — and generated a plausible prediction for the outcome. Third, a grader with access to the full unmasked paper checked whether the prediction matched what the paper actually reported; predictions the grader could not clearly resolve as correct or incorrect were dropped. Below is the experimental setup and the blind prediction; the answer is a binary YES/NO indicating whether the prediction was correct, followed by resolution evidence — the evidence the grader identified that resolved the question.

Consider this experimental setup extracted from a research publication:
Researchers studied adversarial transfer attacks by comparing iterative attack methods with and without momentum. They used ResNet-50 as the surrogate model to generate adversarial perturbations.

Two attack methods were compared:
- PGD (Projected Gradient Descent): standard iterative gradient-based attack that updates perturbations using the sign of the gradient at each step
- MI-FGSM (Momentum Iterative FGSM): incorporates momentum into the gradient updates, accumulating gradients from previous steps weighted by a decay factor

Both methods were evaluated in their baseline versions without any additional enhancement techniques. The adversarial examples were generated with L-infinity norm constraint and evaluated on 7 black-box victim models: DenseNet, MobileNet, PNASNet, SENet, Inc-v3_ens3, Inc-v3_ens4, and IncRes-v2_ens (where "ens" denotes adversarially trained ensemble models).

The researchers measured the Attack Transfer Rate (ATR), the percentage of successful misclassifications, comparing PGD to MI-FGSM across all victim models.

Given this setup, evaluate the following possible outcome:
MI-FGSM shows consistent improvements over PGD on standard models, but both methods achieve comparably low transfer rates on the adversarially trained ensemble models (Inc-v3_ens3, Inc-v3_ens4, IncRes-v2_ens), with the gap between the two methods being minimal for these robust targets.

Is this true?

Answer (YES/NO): NO